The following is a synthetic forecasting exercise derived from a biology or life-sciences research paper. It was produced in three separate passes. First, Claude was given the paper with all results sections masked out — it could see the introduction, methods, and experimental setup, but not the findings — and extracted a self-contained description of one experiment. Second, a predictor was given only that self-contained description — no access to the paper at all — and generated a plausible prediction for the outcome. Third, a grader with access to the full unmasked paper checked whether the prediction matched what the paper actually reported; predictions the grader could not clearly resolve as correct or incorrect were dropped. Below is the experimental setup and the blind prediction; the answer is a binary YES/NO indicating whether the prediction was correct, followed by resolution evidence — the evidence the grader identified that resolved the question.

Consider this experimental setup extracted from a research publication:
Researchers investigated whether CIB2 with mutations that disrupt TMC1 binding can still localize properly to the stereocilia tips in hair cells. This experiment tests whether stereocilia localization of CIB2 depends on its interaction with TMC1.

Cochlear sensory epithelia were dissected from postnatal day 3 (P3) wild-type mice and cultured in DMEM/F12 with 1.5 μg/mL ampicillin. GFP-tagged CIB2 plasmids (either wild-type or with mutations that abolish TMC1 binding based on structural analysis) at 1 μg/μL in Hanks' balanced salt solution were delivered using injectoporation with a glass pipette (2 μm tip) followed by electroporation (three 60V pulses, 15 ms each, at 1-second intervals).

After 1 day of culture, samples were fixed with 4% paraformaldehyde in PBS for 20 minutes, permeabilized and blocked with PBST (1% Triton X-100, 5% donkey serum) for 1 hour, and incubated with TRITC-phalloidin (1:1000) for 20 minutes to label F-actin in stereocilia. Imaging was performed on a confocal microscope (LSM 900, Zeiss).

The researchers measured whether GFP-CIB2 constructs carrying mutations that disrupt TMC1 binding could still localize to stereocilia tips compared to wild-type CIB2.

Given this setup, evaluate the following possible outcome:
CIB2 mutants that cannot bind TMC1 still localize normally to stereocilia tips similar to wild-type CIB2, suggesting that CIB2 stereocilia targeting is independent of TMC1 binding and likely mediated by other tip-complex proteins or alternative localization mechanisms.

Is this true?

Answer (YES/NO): NO